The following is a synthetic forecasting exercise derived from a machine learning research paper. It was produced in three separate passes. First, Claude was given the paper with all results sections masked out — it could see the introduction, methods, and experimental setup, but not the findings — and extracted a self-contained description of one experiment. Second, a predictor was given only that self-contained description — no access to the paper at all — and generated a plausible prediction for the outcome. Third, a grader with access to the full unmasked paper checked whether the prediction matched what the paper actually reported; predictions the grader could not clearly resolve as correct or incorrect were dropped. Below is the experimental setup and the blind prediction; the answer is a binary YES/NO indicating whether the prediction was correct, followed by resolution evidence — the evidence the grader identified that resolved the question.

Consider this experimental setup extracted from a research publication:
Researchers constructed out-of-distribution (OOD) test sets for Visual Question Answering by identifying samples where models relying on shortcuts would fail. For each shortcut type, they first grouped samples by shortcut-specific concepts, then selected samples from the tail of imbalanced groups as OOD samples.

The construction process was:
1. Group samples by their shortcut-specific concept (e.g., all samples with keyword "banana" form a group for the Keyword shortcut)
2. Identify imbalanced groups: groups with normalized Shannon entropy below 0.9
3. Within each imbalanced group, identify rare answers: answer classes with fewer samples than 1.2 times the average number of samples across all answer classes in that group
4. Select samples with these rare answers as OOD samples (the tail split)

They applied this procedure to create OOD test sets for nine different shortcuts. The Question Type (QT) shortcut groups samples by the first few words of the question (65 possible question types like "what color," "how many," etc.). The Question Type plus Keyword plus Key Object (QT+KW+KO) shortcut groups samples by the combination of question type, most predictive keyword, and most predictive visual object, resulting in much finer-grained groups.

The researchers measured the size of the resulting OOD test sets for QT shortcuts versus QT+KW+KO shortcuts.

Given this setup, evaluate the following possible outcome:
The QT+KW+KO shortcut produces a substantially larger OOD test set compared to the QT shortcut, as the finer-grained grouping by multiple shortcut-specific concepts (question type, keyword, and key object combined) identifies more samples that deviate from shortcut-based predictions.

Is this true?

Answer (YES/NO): NO